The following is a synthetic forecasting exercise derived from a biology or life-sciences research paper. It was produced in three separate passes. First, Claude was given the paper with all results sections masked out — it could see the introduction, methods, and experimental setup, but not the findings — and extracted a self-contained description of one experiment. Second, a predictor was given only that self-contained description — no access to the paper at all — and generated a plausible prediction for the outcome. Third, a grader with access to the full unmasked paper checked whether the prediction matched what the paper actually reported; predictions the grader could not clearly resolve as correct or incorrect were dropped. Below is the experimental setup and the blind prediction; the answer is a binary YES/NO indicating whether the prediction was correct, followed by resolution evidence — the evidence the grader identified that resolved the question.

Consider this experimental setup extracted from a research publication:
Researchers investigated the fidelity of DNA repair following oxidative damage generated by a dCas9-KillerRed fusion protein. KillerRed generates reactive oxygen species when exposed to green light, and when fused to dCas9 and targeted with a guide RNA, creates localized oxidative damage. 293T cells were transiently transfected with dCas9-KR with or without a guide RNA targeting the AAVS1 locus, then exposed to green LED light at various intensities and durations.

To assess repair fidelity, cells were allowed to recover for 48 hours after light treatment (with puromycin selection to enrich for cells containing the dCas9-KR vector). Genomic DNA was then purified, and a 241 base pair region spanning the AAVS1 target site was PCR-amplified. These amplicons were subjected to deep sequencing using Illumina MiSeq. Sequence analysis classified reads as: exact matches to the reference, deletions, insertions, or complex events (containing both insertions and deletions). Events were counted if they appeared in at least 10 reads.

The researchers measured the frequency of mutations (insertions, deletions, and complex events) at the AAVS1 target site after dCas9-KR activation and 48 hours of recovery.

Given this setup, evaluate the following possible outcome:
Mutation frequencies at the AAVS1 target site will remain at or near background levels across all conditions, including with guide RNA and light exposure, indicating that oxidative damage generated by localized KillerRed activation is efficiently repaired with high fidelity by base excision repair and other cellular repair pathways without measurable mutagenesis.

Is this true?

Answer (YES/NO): YES